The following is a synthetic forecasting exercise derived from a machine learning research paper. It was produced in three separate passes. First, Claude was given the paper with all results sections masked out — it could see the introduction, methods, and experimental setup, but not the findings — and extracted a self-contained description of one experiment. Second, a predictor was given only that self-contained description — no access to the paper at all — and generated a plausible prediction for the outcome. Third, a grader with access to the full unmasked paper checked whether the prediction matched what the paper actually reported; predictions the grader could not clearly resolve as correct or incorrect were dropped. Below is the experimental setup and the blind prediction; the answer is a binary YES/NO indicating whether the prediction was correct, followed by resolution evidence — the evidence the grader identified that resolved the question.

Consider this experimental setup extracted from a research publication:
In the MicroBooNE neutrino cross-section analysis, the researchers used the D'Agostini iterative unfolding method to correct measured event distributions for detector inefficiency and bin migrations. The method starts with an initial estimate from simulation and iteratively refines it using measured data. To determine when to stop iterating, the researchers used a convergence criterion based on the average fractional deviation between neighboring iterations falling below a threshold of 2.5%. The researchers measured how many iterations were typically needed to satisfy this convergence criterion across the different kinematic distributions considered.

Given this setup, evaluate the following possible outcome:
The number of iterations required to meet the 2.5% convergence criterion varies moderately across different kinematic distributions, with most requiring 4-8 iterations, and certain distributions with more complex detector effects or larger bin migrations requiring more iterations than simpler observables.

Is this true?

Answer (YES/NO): NO